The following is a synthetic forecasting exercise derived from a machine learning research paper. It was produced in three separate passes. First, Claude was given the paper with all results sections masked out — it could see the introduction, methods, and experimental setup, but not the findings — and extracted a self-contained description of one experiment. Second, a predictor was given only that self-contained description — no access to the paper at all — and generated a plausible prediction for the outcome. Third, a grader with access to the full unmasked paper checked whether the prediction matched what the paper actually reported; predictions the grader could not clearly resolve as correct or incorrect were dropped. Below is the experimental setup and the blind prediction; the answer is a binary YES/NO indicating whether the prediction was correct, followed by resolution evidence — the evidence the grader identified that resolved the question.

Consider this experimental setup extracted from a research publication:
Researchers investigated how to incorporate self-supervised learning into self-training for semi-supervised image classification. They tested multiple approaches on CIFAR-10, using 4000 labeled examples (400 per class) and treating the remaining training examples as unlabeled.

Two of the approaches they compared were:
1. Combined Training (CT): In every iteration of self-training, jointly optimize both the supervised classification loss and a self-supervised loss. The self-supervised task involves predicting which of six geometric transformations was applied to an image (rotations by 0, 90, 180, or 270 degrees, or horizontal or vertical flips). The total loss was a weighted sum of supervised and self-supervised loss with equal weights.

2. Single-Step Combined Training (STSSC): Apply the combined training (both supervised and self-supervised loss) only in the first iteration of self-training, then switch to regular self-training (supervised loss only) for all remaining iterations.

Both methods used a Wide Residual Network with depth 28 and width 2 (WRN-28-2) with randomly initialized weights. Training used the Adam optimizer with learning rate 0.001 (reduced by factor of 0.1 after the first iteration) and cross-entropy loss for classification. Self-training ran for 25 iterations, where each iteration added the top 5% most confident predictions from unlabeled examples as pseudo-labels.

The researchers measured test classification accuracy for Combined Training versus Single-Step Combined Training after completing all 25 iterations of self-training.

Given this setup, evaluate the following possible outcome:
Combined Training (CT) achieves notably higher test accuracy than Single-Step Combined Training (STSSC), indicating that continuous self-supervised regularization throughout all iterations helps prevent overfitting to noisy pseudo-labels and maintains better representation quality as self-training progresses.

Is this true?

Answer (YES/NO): NO